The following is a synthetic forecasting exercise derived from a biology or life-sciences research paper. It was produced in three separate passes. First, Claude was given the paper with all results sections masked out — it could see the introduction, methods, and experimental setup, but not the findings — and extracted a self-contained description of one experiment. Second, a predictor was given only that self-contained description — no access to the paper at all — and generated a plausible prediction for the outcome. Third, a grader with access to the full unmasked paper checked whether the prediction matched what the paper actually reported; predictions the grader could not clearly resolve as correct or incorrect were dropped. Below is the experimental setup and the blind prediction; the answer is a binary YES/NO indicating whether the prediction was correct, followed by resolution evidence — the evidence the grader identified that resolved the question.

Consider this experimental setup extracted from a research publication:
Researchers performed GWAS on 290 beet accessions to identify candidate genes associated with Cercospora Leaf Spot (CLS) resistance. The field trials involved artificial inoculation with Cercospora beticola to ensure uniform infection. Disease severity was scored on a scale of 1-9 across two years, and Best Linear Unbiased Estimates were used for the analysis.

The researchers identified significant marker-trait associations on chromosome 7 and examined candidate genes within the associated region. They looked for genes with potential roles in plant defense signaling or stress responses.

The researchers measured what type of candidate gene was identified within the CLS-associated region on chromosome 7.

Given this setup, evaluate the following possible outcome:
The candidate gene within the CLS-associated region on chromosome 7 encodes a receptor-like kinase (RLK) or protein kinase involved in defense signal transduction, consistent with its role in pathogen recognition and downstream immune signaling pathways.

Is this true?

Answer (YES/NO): NO